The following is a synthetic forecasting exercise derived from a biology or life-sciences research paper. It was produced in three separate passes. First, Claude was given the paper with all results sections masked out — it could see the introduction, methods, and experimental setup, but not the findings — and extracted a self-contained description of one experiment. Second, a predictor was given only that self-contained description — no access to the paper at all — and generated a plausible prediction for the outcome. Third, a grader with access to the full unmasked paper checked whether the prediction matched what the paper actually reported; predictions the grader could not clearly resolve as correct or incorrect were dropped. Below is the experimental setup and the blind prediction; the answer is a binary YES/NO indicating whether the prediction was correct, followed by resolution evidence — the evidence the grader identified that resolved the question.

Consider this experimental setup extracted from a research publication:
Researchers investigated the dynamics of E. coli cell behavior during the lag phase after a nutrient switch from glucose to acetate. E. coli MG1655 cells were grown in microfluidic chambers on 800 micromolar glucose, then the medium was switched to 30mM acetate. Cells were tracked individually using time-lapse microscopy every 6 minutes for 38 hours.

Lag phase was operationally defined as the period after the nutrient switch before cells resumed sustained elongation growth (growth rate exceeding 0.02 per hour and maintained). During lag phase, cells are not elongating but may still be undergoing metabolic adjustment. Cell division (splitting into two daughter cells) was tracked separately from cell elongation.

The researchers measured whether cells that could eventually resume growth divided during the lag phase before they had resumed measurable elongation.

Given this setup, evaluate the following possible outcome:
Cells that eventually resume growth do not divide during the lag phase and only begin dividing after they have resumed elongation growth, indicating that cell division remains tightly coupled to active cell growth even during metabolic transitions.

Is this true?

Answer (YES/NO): NO